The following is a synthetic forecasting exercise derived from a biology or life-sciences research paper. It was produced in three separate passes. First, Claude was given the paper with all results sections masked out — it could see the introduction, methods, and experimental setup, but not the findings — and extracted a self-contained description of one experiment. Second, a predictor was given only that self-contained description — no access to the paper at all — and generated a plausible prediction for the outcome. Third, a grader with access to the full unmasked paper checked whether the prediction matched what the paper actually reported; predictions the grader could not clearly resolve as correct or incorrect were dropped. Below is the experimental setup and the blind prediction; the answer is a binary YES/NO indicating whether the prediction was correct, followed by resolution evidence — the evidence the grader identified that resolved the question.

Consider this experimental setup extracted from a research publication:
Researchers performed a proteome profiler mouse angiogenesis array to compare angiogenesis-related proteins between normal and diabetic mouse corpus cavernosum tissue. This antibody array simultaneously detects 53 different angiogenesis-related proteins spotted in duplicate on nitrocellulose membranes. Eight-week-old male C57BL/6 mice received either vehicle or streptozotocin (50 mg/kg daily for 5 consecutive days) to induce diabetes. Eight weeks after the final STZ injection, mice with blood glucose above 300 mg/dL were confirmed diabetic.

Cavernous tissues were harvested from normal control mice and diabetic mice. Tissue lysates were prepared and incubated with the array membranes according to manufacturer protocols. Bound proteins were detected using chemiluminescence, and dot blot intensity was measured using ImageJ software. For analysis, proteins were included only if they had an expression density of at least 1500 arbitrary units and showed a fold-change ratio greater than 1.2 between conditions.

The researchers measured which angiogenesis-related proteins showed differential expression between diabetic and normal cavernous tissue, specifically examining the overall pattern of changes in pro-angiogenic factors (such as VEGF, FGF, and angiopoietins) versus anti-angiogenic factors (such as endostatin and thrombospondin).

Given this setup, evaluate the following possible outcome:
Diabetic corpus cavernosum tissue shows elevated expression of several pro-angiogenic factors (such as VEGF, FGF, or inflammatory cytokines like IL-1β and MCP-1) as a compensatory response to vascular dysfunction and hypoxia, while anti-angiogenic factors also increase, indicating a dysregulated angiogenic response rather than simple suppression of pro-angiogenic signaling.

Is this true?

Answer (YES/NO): NO